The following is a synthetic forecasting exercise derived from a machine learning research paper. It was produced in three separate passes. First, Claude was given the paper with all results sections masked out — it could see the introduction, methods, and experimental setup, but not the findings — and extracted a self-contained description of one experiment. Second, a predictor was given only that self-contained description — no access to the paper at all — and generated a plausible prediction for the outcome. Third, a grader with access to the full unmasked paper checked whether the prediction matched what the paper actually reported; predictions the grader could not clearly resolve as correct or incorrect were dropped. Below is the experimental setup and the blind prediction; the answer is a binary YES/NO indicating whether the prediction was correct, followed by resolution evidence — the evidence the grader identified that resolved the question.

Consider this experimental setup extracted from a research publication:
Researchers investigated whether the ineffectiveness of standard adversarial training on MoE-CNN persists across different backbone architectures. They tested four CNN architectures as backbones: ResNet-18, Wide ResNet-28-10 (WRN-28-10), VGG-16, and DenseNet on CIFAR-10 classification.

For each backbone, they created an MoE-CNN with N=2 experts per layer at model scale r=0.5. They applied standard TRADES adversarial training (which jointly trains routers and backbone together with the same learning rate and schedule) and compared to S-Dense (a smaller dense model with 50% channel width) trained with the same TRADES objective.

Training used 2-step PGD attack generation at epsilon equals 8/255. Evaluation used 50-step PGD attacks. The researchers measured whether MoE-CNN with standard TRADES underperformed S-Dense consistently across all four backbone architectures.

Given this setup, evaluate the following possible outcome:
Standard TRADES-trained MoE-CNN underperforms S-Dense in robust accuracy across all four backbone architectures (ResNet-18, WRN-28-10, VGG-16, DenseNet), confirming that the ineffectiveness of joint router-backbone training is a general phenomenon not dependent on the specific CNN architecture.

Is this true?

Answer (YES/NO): YES